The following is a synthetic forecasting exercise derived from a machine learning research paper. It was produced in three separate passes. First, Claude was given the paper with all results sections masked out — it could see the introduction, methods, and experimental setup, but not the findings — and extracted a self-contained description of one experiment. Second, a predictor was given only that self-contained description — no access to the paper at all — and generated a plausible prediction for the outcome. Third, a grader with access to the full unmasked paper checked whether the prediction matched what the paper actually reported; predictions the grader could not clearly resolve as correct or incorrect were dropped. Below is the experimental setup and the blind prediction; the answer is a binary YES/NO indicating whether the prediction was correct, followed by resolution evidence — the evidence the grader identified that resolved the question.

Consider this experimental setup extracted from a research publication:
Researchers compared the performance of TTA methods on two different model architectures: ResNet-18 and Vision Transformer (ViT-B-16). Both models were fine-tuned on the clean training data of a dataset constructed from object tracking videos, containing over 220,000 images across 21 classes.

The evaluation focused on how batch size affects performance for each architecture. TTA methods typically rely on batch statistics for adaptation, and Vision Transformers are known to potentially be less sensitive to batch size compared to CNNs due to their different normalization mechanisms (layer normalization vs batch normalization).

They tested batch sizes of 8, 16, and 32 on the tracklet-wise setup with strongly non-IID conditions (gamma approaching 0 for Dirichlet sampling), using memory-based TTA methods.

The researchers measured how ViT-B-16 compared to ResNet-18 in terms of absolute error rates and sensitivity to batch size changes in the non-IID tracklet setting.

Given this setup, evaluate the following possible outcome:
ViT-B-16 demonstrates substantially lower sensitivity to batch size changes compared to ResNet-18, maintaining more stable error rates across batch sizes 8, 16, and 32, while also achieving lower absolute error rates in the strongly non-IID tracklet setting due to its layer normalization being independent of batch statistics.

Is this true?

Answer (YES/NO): YES